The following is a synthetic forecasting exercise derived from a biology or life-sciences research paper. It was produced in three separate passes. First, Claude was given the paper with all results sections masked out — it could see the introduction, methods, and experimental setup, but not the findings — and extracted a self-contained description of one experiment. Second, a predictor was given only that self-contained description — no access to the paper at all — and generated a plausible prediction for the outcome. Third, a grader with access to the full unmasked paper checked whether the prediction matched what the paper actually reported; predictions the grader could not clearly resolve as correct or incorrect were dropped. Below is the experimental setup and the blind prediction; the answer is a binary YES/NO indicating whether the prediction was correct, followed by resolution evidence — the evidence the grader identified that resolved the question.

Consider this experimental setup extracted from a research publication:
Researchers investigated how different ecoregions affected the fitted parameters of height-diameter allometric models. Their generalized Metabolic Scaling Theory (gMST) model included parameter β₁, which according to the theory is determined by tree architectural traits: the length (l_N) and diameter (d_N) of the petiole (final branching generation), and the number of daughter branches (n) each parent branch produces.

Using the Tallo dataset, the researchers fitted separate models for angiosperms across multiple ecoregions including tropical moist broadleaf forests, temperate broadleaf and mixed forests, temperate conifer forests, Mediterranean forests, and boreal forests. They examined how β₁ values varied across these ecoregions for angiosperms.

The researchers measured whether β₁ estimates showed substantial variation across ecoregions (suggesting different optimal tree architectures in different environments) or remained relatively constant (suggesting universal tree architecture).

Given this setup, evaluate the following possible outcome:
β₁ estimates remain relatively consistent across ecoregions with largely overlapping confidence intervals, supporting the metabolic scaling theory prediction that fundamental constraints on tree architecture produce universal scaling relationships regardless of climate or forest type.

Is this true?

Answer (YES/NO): NO